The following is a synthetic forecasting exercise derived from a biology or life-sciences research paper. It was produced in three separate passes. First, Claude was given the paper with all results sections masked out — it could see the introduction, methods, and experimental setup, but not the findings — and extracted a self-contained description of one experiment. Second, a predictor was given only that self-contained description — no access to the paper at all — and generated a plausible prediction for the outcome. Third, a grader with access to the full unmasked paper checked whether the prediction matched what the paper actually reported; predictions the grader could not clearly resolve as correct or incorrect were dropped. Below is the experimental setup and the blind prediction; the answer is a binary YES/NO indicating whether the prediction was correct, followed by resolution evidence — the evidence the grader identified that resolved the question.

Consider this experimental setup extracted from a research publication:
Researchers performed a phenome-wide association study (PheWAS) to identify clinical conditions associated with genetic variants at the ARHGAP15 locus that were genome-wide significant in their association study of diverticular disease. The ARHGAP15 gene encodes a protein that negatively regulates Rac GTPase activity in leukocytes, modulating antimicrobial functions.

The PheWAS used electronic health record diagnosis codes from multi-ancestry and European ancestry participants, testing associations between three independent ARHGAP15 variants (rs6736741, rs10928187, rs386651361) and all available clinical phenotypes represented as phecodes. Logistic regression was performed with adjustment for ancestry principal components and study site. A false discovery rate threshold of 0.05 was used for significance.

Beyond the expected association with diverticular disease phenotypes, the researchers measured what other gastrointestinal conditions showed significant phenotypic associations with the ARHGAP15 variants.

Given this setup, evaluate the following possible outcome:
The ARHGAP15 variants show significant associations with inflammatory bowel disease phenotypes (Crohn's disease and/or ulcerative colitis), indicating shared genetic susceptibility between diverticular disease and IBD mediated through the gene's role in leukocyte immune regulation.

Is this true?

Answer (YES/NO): NO